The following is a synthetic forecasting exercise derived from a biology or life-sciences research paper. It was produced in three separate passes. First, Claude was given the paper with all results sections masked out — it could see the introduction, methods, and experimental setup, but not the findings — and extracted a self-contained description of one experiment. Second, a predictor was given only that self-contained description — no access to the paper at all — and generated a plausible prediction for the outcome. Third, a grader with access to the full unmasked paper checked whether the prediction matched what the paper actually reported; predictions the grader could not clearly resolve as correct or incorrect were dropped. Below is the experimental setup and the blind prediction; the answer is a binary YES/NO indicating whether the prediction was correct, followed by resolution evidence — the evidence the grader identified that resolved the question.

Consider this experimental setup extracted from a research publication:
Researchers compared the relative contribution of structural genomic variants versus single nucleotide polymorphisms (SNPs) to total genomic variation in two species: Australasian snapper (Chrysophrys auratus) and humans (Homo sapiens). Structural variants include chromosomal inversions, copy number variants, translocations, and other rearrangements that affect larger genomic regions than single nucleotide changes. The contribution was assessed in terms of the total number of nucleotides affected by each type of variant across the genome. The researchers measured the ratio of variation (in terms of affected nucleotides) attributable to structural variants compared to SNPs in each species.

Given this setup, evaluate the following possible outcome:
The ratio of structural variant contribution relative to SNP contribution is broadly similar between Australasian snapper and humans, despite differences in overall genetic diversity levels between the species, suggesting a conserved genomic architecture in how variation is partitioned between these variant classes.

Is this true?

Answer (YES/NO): NO